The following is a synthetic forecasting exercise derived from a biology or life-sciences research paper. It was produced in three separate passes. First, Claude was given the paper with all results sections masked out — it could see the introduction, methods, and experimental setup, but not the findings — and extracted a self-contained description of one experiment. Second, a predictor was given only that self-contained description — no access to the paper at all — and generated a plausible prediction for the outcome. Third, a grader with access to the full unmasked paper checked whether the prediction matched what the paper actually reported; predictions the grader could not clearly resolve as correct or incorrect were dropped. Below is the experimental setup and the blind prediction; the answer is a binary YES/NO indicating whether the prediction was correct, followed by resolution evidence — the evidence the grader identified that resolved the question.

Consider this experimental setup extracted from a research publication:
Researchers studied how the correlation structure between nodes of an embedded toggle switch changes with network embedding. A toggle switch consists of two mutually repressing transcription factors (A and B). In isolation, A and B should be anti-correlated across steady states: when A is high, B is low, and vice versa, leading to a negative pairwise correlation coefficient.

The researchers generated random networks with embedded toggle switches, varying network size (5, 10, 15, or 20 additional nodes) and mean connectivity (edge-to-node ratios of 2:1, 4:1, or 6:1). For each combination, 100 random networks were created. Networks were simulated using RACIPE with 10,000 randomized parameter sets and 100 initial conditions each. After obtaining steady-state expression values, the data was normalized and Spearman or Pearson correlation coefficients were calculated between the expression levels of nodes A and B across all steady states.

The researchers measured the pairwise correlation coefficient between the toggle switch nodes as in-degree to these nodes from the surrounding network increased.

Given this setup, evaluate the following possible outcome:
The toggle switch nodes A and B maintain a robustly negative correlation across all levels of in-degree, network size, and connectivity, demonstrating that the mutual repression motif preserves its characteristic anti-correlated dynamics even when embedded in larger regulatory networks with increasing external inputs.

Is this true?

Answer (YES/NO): NO